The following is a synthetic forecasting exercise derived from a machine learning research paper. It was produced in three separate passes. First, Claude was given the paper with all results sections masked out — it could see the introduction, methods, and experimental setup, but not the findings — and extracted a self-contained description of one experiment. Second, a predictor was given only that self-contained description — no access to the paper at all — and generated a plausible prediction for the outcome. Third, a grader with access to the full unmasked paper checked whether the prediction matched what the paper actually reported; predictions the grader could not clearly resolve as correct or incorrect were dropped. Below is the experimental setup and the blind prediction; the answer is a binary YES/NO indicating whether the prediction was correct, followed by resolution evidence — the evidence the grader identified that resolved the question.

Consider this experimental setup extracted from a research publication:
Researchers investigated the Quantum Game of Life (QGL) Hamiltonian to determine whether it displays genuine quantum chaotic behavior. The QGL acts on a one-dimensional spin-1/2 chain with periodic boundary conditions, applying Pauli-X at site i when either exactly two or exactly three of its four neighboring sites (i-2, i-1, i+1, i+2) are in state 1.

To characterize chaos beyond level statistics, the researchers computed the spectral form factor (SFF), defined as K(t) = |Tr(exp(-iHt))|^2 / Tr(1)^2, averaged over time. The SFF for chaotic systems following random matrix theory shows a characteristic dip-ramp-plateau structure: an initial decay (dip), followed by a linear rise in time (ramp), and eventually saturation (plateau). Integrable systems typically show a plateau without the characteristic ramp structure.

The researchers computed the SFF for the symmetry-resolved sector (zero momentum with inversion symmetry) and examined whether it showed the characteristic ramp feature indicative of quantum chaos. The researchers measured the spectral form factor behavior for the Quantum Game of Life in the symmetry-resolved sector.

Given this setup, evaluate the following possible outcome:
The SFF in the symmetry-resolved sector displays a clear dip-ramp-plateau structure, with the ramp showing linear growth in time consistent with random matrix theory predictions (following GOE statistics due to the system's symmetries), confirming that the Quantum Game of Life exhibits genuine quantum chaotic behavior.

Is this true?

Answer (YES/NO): YES